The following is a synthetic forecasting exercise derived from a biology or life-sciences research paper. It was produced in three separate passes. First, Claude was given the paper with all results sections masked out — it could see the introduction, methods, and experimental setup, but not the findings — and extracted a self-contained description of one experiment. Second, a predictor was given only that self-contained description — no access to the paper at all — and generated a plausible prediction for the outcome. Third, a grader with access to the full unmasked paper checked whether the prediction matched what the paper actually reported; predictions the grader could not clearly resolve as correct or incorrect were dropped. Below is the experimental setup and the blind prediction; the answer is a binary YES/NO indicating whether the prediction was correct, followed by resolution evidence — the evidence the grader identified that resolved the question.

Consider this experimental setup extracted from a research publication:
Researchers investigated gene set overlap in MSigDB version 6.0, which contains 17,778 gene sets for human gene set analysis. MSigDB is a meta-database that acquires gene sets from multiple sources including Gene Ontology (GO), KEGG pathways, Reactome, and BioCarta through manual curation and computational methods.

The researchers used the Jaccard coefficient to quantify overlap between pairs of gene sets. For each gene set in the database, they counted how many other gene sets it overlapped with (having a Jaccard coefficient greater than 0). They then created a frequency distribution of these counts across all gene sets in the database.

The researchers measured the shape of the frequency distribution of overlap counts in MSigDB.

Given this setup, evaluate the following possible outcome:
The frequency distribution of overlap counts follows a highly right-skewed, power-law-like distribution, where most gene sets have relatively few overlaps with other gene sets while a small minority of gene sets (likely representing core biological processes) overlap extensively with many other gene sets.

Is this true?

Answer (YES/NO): NO